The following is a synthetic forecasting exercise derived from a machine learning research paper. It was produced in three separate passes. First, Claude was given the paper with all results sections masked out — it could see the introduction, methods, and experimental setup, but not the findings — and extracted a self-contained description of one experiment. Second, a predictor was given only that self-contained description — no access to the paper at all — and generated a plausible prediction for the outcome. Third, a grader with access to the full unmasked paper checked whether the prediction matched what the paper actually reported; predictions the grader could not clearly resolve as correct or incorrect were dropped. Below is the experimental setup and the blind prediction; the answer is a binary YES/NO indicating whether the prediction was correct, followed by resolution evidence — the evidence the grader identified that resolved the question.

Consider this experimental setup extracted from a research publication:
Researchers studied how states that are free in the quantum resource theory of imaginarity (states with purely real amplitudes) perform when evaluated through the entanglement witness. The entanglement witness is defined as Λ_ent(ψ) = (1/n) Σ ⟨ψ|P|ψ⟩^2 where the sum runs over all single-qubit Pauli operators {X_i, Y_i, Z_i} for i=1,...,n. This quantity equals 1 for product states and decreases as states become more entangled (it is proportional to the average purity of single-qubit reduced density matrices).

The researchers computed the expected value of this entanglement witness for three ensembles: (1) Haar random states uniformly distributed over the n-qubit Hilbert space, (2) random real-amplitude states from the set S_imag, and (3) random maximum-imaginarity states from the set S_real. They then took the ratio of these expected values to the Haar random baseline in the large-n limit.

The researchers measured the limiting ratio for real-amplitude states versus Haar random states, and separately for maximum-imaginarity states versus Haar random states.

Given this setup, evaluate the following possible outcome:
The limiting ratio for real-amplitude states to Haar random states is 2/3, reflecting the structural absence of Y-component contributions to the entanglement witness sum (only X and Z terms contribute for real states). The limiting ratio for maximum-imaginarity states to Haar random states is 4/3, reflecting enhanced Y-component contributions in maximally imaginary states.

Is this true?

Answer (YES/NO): NO